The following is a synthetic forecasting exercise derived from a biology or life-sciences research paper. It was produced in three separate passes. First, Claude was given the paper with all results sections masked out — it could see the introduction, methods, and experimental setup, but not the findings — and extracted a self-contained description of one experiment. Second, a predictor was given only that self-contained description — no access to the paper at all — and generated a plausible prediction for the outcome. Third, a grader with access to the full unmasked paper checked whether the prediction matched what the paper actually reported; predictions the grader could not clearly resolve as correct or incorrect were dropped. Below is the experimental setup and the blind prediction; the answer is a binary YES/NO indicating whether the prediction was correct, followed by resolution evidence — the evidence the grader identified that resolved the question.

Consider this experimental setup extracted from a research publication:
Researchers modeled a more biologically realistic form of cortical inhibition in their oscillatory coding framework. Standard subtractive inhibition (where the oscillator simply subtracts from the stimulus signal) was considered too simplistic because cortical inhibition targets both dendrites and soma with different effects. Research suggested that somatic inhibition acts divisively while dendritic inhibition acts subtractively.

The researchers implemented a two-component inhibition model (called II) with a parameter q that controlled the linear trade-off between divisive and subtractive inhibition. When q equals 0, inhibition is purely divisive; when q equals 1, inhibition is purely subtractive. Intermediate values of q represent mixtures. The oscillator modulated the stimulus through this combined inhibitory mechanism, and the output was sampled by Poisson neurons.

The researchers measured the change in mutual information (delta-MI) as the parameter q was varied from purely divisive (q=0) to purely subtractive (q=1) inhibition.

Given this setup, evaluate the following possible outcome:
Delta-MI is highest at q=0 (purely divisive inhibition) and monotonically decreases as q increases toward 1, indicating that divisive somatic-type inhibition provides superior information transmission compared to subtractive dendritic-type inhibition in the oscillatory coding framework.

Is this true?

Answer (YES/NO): NO